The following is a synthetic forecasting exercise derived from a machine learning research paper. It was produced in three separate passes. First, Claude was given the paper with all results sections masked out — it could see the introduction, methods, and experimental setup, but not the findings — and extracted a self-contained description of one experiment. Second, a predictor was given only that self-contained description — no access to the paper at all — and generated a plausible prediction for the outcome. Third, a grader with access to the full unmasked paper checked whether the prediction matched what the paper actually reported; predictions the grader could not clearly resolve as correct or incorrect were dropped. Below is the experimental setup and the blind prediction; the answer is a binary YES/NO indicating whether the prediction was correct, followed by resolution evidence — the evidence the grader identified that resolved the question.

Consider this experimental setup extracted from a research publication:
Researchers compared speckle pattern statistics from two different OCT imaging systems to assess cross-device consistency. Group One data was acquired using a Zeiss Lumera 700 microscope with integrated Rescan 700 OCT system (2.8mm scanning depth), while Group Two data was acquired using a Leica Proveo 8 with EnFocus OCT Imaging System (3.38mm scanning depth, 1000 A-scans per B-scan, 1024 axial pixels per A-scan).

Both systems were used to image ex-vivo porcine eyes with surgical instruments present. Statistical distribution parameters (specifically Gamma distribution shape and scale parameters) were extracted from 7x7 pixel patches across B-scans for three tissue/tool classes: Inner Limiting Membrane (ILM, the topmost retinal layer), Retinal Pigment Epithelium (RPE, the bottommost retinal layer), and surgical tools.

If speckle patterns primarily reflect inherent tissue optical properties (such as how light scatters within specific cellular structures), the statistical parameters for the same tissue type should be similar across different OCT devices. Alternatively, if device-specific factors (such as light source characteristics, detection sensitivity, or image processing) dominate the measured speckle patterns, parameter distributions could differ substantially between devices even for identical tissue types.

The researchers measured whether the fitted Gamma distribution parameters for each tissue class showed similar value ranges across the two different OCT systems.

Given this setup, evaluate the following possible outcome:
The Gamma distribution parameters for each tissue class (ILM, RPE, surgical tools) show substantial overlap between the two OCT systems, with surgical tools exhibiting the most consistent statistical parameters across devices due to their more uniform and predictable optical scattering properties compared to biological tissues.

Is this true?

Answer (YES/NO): NO